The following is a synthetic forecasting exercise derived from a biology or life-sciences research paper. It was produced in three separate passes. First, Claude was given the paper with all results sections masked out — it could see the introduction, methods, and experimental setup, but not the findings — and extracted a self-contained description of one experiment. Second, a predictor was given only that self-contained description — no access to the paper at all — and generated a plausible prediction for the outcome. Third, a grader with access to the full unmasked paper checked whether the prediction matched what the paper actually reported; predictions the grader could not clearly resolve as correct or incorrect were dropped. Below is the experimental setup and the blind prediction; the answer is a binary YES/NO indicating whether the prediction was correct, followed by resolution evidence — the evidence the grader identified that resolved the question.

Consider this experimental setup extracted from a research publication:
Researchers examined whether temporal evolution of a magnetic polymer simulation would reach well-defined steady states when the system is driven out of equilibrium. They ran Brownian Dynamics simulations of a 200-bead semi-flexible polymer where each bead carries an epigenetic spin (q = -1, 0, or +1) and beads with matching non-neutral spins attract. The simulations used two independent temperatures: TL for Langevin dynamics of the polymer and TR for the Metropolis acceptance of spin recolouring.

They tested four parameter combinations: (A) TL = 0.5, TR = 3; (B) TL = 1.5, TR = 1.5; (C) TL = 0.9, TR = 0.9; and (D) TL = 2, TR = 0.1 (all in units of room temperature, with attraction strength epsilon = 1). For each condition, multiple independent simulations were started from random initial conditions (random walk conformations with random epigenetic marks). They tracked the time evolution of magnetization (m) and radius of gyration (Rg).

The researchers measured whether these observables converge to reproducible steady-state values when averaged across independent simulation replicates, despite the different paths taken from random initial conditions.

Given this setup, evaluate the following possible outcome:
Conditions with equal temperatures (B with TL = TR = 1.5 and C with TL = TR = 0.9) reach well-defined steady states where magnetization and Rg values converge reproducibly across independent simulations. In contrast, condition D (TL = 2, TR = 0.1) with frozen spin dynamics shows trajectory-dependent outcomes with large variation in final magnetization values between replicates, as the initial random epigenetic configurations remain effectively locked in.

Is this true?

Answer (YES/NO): NO